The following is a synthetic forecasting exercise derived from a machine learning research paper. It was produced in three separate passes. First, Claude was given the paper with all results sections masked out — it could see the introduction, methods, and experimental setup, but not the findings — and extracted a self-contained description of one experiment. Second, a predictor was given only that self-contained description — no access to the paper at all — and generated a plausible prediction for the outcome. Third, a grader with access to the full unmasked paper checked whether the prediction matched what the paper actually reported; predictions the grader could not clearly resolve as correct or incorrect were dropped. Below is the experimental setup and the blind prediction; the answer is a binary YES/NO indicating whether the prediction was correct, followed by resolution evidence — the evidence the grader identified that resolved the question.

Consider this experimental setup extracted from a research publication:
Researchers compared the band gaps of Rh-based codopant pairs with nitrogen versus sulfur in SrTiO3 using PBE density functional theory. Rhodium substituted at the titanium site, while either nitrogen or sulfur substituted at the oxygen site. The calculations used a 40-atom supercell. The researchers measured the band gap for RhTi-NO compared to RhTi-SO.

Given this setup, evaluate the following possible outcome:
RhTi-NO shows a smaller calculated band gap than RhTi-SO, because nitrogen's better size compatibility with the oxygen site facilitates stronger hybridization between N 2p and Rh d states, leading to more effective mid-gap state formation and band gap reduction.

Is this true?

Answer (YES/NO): NO